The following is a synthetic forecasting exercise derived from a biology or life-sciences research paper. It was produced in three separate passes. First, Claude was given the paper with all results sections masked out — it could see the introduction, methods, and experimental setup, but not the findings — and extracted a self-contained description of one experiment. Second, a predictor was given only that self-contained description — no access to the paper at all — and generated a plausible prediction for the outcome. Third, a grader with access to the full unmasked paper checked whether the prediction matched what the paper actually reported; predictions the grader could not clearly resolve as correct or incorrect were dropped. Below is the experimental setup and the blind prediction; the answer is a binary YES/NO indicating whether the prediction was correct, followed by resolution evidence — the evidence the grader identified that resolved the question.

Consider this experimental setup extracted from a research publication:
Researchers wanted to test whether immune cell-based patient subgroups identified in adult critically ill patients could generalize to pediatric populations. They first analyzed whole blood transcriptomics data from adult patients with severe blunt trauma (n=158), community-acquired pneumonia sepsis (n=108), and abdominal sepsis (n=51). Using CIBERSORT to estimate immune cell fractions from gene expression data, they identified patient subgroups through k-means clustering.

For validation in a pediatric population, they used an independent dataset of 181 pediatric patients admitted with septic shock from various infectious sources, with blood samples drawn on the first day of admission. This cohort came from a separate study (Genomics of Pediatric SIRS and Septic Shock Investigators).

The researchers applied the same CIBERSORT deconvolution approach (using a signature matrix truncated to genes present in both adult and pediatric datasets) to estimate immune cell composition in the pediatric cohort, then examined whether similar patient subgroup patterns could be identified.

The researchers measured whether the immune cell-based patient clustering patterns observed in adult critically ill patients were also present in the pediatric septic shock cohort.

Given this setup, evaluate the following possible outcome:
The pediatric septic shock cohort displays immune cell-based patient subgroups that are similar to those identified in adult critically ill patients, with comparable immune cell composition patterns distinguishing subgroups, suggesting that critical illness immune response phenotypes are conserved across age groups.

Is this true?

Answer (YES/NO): YES